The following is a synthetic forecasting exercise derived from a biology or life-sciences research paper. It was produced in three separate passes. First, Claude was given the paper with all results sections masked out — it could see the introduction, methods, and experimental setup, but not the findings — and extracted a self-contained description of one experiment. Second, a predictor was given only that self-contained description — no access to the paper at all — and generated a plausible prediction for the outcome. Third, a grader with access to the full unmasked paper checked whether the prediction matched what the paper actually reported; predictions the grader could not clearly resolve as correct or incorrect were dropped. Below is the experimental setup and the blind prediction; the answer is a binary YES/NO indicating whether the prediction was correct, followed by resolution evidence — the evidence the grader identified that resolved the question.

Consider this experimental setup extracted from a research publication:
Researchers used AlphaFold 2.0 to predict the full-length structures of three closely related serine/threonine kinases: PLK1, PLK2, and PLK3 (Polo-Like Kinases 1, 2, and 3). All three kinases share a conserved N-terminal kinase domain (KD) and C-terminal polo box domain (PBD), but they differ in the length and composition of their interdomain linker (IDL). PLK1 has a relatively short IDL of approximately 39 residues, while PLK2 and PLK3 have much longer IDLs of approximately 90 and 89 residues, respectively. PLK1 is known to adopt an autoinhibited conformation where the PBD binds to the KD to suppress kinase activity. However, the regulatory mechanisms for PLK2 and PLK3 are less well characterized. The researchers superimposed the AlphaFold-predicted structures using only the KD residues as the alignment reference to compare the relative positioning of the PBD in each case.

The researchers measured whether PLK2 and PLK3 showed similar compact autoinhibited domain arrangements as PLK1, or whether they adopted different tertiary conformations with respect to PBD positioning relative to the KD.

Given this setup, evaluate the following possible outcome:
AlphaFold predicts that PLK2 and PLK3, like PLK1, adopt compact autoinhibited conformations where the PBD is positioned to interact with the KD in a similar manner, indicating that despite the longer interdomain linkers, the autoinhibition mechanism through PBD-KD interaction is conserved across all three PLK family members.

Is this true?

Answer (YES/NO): NO